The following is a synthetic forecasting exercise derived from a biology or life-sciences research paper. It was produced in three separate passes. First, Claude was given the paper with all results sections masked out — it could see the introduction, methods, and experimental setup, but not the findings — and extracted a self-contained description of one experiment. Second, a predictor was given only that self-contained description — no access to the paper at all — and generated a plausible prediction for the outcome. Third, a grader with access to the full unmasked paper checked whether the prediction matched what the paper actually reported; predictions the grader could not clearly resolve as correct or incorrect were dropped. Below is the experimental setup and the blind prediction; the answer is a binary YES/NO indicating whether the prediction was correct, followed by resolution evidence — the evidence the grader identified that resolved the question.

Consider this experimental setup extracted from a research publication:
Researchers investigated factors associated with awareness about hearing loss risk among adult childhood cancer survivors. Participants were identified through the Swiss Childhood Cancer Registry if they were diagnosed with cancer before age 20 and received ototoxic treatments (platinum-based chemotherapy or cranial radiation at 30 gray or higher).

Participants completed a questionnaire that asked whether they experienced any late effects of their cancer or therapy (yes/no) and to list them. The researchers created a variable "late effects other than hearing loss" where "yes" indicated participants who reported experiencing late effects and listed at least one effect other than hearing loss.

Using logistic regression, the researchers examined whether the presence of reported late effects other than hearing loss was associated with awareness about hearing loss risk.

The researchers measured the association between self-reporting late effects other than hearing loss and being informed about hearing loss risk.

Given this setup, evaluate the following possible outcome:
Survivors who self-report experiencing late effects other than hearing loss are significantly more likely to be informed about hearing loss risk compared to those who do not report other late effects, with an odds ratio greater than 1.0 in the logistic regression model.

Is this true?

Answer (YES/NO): YES